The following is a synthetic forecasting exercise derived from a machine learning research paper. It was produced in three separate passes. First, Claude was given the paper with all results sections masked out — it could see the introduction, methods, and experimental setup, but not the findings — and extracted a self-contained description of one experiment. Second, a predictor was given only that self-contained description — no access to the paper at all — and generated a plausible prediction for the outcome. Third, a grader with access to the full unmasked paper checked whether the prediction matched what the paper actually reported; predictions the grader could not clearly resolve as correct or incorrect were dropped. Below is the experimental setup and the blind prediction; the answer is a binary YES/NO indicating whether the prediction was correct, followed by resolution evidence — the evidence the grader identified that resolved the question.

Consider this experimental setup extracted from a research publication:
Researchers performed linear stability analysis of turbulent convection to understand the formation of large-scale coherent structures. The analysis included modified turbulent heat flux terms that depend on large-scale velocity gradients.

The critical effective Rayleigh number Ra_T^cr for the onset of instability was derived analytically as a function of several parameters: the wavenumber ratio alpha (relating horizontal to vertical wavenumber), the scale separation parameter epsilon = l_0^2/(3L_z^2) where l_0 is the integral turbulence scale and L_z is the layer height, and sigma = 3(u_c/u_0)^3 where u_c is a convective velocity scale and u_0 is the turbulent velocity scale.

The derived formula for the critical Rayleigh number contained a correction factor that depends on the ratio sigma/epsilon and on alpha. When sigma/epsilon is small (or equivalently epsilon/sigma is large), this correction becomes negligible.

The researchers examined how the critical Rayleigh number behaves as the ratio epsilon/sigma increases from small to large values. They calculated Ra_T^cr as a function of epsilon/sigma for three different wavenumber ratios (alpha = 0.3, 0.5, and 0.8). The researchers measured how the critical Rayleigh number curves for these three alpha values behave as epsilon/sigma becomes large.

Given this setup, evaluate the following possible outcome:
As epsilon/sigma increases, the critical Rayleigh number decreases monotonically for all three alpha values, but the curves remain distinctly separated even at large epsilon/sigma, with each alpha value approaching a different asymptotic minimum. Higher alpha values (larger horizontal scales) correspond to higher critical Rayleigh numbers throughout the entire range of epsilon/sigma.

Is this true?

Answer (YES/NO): NO